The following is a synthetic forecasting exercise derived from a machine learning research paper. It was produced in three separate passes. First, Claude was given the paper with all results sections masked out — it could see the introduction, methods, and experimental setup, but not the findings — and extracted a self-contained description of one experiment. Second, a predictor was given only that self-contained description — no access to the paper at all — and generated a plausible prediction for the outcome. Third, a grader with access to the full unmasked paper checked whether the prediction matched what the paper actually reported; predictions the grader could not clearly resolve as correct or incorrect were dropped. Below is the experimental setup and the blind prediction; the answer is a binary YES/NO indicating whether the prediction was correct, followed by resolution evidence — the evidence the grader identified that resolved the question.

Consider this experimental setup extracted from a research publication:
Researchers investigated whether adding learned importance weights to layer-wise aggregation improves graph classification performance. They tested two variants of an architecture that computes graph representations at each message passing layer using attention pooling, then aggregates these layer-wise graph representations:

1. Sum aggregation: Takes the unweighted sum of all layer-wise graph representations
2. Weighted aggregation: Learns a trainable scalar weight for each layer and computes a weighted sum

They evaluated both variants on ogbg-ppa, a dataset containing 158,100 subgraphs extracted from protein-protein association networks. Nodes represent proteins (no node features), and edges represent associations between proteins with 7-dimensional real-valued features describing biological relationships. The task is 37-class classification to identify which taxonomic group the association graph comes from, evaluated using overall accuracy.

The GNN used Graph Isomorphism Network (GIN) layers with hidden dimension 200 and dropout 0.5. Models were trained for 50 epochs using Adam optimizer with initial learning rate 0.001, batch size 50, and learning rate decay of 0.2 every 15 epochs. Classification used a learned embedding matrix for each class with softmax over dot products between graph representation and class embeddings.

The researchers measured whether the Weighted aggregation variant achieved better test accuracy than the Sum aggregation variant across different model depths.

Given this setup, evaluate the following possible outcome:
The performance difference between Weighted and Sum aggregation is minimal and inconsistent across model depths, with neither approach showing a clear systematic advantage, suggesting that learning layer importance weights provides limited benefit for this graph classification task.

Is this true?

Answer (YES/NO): NO